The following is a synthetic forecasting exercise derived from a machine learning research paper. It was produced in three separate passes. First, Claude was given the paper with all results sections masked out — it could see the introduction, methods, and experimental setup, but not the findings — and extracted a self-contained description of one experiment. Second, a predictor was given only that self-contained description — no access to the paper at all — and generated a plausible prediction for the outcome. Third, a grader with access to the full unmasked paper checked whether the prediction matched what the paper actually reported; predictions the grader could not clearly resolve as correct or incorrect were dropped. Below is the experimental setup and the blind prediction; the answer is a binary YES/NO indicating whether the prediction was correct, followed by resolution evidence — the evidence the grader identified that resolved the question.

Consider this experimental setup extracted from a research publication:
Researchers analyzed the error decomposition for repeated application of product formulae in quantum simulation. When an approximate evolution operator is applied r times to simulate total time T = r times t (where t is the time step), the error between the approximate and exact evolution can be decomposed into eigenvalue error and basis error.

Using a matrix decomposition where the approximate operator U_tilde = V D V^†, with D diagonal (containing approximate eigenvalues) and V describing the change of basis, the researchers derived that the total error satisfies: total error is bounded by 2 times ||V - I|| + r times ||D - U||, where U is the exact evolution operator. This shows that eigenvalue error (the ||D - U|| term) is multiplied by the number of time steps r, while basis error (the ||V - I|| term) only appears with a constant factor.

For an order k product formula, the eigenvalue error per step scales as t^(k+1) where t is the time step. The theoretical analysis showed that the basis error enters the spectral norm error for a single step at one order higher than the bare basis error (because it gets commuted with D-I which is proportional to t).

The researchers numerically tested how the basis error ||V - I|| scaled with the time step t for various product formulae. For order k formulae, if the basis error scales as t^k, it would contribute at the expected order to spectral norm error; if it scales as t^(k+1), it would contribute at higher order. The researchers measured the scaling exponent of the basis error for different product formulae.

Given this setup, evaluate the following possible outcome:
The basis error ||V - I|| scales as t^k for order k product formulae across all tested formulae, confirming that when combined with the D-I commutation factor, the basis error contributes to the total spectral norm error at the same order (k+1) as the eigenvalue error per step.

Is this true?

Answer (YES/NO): NO